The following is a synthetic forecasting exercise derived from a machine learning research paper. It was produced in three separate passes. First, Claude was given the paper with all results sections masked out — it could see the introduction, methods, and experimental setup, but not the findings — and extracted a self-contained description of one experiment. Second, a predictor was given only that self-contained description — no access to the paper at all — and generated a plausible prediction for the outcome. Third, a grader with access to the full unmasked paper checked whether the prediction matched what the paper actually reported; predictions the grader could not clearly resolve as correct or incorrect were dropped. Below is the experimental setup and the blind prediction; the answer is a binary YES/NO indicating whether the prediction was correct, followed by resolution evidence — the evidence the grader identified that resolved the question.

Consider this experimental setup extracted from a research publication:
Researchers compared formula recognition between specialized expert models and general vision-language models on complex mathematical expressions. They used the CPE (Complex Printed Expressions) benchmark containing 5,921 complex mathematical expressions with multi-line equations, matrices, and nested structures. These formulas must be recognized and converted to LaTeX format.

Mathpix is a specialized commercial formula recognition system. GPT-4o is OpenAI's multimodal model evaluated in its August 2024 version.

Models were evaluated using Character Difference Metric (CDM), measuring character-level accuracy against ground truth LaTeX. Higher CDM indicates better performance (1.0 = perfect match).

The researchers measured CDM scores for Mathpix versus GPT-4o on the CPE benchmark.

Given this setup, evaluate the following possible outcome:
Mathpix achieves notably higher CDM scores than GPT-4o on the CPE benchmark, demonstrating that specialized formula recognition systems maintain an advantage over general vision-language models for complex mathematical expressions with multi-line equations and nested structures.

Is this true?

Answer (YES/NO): YES